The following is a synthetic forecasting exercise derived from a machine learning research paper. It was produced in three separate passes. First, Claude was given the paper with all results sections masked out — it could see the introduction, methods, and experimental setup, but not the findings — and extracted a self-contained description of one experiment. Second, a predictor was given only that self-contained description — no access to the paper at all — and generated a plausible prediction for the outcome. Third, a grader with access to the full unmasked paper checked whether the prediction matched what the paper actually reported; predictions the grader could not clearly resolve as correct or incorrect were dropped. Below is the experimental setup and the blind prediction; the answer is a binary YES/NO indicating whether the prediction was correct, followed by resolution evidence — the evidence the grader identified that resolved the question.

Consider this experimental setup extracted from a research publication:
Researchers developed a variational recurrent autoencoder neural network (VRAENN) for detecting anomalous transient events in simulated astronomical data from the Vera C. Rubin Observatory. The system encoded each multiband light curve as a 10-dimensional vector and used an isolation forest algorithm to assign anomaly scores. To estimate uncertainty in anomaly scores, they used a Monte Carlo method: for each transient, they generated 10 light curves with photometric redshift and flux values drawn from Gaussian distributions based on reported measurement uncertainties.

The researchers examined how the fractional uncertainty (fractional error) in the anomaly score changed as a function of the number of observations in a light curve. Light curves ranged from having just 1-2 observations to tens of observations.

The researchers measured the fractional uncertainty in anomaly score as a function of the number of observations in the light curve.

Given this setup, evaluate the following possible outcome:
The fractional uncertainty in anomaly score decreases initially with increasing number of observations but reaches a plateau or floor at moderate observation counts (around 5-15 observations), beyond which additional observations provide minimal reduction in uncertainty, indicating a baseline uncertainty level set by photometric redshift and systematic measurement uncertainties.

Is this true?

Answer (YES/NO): NO